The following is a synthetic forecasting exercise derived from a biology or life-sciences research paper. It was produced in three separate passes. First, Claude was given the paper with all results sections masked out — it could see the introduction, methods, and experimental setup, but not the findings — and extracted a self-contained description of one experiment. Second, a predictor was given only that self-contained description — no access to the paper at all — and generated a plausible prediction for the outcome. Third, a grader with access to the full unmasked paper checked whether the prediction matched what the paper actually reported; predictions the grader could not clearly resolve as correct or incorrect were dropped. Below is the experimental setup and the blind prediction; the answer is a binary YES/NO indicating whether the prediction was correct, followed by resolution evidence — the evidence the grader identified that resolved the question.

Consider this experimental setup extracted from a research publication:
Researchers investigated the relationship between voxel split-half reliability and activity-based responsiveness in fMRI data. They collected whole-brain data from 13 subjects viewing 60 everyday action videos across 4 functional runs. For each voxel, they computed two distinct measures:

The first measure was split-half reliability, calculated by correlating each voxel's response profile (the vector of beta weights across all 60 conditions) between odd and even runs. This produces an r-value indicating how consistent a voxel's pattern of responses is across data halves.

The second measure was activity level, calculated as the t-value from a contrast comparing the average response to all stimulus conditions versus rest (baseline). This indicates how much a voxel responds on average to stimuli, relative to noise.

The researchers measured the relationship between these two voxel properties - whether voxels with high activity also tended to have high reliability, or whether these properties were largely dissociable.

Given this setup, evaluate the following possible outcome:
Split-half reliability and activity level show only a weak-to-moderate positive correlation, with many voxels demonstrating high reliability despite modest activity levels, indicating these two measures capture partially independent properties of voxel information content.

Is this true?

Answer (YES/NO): YES